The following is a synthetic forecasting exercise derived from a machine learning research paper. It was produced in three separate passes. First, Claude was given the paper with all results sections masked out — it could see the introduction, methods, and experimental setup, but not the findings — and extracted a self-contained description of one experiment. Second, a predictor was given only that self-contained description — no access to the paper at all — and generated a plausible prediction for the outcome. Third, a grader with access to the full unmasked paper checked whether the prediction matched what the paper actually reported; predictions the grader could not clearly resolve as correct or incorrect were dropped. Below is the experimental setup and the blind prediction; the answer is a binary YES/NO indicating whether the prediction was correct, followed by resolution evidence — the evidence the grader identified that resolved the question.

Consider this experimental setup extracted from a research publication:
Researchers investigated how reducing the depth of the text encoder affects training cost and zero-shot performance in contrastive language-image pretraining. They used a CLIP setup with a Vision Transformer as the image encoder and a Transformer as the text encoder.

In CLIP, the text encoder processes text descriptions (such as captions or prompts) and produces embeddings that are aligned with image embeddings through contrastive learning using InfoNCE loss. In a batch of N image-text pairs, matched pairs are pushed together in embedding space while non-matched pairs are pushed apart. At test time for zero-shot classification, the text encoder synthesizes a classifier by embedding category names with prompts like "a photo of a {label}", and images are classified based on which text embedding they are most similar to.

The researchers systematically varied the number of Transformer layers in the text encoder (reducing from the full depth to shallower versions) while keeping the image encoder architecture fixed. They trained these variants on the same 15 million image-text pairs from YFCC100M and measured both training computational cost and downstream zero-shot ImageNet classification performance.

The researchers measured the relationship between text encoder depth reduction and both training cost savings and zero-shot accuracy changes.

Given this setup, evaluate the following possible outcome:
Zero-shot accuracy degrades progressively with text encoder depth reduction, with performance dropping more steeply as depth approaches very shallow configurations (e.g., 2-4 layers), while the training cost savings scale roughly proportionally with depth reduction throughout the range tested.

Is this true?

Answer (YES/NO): NO